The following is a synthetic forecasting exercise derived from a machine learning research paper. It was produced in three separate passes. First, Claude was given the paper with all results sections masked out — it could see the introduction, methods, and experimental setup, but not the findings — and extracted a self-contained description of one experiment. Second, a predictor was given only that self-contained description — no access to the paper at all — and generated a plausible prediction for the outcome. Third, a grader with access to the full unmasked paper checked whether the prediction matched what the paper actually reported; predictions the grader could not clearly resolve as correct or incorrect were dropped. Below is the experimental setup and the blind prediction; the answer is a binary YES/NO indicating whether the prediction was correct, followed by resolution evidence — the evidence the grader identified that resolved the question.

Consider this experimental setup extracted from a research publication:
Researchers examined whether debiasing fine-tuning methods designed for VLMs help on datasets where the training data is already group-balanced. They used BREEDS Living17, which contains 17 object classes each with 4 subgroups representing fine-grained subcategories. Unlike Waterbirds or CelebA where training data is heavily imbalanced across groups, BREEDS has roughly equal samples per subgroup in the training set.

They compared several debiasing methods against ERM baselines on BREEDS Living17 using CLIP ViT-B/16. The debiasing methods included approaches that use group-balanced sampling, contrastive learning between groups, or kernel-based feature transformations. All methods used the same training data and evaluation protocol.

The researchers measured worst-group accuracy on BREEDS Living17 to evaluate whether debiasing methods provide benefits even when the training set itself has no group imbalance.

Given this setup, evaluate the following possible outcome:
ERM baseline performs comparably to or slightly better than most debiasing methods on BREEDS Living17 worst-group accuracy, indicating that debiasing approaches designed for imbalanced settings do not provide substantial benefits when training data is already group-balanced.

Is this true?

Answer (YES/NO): NO